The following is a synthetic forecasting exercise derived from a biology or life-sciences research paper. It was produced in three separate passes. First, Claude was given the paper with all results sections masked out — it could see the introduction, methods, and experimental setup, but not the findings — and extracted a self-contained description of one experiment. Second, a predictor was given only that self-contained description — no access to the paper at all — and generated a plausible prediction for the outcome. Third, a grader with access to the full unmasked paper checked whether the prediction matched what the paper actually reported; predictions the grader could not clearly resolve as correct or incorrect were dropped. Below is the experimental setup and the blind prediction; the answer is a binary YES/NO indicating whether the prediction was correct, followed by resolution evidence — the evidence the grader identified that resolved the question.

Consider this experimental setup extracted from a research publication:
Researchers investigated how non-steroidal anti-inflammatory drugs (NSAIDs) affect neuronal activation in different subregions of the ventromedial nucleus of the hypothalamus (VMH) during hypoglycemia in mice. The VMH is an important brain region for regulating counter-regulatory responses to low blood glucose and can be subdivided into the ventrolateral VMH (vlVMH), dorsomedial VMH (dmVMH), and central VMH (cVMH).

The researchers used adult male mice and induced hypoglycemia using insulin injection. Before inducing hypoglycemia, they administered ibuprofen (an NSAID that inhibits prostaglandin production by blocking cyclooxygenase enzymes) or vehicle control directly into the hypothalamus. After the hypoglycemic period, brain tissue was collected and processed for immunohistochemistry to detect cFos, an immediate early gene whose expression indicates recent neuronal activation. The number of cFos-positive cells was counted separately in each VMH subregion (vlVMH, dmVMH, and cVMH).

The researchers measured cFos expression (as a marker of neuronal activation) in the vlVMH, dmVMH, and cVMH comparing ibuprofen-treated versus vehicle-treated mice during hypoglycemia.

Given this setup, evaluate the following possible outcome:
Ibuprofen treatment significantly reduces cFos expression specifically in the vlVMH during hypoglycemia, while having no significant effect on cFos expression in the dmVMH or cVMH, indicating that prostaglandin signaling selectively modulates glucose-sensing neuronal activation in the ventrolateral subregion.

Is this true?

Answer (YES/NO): YES